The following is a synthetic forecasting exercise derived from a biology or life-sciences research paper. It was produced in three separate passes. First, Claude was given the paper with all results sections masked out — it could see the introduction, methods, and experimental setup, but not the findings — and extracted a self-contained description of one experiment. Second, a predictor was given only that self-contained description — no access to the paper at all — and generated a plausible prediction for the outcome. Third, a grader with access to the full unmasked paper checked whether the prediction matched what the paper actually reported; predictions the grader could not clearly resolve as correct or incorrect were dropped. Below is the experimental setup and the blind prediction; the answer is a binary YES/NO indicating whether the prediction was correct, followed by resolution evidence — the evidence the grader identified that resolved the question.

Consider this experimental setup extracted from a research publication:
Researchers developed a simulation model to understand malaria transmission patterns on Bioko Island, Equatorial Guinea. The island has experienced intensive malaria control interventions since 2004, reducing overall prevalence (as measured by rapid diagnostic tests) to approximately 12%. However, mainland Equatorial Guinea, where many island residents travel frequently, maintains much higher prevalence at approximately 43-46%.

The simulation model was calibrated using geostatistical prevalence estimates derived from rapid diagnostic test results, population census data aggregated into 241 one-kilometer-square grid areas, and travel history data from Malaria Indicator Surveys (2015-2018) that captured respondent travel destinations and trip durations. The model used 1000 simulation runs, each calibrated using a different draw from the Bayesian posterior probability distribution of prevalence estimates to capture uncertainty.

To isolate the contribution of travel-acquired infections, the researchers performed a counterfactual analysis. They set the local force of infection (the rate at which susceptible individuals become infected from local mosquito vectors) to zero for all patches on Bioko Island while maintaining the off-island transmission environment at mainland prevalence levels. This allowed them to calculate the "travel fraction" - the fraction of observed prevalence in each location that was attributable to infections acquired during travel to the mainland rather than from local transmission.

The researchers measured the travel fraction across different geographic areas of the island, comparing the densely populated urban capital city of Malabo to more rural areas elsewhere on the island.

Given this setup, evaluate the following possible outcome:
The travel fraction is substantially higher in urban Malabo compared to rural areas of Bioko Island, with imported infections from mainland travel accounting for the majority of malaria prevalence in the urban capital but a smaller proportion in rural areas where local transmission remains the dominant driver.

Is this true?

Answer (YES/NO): YES